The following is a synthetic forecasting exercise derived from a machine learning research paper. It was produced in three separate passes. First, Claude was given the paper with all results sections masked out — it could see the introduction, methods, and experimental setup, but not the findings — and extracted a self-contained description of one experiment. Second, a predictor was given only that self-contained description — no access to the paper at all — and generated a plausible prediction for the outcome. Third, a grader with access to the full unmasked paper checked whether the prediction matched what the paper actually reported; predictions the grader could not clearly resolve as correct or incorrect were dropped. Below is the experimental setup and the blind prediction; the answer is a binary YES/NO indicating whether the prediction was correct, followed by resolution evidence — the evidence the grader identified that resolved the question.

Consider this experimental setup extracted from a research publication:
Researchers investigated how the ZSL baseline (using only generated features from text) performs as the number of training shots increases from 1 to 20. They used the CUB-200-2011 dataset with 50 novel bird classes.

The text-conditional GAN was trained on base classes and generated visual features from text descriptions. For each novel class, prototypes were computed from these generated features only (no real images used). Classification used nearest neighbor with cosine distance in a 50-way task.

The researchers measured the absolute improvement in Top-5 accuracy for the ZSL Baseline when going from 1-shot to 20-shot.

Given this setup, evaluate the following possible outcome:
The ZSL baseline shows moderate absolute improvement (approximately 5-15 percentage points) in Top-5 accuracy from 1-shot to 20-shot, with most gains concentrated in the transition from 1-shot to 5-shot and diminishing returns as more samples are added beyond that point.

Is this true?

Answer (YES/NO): NO